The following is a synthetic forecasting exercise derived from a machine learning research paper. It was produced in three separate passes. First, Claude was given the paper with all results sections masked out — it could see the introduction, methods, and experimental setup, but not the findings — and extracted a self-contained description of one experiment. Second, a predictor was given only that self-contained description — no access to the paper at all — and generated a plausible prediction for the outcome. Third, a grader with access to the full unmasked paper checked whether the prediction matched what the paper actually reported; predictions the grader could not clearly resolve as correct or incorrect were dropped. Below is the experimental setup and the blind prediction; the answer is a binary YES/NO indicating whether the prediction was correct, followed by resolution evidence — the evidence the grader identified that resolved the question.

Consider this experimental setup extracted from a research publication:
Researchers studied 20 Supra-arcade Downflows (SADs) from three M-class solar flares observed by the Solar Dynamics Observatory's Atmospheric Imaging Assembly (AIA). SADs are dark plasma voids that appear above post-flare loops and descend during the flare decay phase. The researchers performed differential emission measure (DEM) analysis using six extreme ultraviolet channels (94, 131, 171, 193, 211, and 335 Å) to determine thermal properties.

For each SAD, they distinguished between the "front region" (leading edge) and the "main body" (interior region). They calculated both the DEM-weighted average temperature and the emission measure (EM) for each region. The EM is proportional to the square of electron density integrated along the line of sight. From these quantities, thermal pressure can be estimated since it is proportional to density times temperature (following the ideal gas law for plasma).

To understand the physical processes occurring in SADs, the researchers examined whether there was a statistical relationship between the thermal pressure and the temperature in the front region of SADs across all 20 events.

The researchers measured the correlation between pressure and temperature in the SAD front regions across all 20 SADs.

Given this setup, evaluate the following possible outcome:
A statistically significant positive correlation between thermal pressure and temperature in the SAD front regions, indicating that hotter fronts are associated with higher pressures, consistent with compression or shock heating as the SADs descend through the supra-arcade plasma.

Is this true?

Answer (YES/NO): YES